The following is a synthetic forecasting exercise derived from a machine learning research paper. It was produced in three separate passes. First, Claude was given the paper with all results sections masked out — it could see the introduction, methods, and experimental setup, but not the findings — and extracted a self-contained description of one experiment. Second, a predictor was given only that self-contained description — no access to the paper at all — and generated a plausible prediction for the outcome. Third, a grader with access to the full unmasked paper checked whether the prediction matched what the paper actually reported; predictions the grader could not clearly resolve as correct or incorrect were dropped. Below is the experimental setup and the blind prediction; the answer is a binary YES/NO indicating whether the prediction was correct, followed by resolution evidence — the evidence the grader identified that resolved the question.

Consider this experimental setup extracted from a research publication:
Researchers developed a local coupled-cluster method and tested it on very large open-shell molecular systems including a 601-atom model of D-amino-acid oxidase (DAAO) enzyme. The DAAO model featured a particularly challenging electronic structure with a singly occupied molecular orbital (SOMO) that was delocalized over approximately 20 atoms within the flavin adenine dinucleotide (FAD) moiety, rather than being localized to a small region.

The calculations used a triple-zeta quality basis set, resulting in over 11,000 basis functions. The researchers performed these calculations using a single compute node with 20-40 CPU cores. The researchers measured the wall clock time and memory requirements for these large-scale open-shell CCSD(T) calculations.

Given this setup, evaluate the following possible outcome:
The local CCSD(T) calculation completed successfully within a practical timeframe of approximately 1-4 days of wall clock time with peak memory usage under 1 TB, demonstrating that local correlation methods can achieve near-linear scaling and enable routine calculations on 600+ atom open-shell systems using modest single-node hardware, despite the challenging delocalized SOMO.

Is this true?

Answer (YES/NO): NO